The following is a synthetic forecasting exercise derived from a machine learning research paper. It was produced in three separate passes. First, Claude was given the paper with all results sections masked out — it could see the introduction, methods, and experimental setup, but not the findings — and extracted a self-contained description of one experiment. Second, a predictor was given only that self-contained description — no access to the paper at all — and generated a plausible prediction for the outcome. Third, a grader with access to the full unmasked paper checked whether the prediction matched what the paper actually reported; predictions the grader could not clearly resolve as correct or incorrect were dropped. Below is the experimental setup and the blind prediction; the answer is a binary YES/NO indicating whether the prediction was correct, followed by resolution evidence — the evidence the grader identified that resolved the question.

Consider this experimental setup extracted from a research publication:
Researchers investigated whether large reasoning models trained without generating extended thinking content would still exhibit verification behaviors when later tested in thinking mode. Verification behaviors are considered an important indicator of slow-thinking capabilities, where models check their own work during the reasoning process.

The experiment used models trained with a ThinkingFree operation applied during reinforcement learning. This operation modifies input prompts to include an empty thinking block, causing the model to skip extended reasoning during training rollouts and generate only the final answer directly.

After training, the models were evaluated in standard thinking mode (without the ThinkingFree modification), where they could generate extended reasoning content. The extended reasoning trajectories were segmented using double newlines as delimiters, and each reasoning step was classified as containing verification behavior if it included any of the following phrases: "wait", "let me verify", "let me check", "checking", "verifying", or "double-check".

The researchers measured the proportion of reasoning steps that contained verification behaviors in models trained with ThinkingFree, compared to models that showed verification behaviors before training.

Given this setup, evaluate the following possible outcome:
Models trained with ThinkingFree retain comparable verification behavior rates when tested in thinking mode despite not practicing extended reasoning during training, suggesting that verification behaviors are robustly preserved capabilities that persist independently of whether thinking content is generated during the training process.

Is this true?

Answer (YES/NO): NO